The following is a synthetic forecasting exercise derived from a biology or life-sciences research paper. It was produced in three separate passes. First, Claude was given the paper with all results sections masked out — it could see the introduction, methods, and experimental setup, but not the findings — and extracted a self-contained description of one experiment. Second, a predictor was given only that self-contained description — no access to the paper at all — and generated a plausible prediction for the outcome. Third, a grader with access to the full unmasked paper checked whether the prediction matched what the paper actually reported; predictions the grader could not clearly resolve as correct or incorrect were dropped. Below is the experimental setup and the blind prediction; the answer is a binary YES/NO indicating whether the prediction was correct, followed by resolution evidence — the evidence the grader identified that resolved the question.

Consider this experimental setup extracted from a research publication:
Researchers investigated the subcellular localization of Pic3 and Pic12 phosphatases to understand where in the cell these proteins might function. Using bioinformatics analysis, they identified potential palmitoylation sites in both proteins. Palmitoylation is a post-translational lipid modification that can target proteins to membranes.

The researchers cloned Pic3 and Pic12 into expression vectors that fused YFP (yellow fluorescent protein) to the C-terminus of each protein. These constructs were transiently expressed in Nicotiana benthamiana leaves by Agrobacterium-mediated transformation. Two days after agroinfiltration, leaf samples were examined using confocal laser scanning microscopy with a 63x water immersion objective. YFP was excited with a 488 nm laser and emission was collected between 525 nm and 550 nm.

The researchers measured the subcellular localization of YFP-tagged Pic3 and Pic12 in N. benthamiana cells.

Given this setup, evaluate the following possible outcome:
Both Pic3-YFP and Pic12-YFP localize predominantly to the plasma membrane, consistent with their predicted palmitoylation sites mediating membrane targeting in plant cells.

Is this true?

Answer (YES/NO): YES